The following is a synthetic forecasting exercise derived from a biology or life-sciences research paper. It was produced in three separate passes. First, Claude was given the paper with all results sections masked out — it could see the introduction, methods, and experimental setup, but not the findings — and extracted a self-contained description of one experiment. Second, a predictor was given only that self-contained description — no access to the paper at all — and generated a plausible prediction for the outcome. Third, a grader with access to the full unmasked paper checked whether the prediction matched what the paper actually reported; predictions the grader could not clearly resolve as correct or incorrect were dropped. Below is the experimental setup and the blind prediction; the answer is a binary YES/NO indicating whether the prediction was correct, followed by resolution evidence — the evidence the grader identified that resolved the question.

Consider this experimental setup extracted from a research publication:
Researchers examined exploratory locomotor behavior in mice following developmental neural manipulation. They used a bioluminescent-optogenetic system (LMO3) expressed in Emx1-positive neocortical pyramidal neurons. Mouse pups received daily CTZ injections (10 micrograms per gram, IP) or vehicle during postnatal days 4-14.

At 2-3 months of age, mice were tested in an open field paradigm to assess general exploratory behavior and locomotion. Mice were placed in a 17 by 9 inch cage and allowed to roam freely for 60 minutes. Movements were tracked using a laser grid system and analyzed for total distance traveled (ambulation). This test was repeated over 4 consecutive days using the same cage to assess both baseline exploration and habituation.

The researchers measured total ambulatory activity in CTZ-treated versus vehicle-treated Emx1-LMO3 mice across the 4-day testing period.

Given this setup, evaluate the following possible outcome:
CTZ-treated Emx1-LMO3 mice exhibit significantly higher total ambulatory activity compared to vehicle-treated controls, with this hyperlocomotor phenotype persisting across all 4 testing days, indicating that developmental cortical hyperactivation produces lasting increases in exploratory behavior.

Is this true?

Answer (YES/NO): NO